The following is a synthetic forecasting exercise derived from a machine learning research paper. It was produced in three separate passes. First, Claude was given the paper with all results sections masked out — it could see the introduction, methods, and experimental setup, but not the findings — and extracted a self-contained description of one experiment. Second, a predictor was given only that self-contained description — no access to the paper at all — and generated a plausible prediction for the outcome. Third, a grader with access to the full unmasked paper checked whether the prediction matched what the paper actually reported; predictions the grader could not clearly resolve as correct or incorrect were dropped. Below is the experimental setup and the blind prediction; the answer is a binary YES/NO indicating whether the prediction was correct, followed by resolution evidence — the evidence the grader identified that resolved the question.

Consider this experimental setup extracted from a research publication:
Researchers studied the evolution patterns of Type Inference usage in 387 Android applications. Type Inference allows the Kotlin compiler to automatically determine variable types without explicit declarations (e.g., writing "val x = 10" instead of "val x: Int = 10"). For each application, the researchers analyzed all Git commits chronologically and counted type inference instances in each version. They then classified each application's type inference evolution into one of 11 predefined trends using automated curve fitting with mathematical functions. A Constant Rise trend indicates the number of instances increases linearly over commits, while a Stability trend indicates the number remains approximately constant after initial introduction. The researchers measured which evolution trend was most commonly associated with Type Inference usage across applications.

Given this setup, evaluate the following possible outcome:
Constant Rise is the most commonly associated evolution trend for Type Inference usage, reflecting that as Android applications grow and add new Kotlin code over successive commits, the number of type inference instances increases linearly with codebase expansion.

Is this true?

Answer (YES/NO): YES